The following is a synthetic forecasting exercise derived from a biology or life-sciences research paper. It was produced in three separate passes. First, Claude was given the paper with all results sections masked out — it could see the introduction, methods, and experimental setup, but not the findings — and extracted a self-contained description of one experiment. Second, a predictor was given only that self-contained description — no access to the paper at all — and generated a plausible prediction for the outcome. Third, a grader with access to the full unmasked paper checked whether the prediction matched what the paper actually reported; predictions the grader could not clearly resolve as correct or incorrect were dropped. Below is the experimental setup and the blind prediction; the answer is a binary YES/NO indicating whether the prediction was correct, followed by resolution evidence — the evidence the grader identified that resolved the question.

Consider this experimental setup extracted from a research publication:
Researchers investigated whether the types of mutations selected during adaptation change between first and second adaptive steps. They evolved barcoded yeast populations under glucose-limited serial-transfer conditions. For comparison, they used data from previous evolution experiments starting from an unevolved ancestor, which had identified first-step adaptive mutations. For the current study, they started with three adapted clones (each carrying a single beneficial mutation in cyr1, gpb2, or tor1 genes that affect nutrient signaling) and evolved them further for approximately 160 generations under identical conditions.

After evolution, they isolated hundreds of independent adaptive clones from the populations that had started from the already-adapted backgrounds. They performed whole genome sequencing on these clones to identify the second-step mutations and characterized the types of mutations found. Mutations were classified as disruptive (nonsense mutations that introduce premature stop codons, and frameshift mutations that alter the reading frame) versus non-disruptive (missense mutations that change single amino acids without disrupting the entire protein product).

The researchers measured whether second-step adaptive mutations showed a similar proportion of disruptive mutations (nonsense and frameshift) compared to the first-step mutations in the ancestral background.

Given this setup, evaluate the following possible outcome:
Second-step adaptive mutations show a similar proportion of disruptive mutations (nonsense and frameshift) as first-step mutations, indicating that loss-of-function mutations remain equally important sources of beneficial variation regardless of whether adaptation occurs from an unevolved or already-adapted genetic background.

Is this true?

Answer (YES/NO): NO